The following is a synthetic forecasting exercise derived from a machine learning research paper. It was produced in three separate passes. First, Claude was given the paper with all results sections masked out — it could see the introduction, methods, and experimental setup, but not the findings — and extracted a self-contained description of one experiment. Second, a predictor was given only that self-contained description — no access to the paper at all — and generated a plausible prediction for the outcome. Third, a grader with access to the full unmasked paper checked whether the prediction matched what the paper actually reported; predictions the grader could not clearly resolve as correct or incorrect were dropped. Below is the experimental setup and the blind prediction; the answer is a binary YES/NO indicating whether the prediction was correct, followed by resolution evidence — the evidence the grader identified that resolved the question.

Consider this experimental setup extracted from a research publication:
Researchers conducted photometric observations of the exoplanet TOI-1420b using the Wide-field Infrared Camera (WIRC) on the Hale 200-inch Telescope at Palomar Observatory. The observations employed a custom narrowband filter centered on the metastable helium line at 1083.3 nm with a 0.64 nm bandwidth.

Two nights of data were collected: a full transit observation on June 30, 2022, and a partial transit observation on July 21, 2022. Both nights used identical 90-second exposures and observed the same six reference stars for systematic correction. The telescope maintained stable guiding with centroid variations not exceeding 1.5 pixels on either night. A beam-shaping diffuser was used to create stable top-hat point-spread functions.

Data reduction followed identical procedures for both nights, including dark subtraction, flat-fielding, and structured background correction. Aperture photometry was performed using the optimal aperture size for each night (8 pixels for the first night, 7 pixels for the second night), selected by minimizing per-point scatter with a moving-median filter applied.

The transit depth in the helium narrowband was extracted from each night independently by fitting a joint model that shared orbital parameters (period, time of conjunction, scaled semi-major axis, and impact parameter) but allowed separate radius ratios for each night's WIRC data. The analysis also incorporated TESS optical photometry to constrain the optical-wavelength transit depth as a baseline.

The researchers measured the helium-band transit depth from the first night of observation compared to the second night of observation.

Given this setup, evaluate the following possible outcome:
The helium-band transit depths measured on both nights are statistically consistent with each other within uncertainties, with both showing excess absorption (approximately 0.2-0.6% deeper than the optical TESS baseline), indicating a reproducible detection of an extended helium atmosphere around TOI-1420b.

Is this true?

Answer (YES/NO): NO